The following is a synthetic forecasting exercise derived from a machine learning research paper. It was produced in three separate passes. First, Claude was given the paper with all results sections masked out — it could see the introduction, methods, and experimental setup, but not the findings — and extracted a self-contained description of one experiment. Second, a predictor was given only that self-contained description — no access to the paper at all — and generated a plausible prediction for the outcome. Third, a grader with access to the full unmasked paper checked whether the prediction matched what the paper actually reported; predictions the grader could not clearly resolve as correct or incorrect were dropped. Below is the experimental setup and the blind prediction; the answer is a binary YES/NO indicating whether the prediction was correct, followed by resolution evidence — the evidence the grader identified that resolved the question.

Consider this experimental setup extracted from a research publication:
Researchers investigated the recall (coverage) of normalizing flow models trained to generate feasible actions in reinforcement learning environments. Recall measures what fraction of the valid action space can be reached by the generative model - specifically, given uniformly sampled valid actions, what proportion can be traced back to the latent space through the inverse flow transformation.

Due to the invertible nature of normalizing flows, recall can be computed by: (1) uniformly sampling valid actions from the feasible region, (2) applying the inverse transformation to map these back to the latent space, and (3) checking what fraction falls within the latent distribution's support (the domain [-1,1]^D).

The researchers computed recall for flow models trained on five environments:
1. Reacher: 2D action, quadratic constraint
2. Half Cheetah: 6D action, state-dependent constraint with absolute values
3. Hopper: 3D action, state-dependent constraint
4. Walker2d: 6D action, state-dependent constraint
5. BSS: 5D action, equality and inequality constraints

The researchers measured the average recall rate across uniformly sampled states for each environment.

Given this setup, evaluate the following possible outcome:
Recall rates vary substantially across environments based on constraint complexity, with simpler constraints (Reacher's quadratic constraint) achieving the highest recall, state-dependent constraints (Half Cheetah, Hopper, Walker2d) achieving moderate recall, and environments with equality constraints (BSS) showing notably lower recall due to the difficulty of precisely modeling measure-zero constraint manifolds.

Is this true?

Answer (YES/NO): NO